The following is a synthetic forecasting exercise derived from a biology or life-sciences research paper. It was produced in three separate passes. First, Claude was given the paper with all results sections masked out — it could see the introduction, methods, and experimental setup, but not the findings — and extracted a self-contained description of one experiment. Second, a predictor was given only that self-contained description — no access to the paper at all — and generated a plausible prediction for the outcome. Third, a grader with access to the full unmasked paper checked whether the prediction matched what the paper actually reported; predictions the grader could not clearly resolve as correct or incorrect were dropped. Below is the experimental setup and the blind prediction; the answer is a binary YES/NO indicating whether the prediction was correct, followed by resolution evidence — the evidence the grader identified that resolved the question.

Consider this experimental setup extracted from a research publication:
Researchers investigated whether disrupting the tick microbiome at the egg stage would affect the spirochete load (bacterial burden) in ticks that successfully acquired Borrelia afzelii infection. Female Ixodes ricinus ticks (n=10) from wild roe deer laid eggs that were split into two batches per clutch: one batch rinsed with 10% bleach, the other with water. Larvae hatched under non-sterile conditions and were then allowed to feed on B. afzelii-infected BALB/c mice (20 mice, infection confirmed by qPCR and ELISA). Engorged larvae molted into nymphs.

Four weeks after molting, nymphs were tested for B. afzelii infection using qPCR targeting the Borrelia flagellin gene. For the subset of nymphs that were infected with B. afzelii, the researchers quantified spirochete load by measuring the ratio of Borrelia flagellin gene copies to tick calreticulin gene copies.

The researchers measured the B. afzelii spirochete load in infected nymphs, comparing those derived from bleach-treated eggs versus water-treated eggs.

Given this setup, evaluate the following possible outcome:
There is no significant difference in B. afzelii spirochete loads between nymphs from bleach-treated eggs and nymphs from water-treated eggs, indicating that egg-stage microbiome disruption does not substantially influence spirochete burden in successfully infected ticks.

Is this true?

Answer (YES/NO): YES